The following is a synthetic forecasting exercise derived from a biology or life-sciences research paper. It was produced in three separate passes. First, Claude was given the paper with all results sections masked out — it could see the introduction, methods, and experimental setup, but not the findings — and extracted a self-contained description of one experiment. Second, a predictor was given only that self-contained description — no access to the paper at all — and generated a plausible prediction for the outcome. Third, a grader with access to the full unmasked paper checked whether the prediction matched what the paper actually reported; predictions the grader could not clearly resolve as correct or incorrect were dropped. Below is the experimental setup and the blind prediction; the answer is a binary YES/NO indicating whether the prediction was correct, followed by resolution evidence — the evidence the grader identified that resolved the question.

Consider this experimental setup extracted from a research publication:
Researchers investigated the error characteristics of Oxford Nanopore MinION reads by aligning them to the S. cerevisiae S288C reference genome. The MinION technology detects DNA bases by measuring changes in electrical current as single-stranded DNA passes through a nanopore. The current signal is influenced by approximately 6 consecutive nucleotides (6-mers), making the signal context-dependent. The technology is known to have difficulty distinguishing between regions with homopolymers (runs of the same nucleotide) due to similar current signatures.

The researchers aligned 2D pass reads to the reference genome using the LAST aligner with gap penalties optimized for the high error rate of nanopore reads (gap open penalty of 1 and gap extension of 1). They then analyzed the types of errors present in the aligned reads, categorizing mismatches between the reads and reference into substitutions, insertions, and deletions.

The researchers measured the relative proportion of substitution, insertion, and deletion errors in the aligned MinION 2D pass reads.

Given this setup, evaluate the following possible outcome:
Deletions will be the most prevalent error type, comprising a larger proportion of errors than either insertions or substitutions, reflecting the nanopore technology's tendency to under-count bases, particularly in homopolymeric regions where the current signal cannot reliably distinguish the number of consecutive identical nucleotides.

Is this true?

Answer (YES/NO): YES